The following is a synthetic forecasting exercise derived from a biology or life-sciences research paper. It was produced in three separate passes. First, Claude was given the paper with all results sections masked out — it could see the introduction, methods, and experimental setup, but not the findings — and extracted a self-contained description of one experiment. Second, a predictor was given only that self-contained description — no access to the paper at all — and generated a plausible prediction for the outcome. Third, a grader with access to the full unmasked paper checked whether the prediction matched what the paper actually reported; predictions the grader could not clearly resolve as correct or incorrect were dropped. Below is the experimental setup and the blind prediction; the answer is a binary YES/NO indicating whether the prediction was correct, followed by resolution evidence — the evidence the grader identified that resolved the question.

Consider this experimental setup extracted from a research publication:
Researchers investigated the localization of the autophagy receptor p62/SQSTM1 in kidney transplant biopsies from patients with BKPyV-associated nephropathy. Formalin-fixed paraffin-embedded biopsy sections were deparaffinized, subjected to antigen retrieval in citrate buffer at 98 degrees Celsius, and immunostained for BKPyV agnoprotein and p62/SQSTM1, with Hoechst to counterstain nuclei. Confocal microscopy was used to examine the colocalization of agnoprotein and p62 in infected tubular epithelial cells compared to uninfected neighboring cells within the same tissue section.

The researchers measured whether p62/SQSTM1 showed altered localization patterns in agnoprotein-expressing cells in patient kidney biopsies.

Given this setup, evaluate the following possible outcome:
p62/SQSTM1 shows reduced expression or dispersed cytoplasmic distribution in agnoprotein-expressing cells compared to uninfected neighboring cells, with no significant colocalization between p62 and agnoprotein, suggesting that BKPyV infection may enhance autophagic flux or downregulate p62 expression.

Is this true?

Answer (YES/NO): NO